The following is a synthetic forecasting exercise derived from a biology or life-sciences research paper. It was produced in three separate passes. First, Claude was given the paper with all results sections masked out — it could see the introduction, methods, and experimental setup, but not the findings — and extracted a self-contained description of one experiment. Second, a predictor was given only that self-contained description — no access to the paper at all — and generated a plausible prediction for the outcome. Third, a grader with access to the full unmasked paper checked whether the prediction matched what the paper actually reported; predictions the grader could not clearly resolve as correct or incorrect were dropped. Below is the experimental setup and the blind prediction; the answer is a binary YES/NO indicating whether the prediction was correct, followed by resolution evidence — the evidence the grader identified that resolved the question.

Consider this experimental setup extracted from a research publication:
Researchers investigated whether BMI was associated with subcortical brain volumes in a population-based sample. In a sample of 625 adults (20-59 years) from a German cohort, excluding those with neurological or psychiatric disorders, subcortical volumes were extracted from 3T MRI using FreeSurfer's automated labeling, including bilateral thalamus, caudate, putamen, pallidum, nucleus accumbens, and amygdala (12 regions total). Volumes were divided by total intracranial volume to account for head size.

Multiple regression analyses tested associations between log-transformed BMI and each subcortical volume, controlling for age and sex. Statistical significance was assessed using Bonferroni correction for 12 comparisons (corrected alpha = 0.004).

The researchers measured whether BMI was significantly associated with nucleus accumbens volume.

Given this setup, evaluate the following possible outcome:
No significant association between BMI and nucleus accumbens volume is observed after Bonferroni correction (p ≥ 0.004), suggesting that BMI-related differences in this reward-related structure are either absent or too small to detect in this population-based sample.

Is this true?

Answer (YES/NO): NO